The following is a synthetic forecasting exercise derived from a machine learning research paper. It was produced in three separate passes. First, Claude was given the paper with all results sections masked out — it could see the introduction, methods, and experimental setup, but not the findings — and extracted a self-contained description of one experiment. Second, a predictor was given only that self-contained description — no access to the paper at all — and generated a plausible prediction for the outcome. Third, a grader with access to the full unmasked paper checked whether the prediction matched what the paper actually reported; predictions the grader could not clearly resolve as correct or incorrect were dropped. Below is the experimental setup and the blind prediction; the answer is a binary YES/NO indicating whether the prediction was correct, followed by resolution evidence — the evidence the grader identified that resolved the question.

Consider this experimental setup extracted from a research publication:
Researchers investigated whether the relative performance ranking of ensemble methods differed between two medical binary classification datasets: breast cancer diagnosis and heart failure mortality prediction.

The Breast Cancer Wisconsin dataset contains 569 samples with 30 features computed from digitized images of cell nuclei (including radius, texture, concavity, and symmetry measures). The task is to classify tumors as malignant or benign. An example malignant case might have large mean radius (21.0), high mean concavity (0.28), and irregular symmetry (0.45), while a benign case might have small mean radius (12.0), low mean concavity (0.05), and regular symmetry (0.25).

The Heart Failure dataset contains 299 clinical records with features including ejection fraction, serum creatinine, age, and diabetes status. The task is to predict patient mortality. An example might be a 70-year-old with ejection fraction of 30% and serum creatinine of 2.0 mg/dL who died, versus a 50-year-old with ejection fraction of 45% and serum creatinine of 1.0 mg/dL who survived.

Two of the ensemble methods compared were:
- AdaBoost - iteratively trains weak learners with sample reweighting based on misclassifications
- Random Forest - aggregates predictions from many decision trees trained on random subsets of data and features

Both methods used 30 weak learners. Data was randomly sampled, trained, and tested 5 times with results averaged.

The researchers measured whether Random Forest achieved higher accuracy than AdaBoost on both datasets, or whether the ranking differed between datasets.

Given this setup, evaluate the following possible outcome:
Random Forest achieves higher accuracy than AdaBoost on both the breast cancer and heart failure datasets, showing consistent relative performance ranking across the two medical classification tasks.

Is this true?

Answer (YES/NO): NO